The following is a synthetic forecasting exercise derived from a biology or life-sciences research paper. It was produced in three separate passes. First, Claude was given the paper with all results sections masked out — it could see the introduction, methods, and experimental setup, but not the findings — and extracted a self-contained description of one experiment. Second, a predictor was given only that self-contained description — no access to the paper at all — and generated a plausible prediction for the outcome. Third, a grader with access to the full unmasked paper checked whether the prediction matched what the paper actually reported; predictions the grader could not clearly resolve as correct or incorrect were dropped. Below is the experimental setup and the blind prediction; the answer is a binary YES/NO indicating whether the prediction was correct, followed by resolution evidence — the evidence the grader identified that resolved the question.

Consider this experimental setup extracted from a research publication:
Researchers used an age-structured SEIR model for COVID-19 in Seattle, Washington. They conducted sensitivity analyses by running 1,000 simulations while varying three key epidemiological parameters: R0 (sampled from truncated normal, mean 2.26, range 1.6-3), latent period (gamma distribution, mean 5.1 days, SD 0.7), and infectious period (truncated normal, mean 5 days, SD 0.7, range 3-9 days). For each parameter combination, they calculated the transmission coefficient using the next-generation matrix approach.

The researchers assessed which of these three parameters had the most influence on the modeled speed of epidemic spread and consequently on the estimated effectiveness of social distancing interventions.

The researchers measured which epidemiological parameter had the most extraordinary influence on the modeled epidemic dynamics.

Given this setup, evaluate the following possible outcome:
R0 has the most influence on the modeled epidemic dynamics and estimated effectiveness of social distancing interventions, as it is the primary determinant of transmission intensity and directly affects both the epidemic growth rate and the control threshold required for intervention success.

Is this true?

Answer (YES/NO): NO